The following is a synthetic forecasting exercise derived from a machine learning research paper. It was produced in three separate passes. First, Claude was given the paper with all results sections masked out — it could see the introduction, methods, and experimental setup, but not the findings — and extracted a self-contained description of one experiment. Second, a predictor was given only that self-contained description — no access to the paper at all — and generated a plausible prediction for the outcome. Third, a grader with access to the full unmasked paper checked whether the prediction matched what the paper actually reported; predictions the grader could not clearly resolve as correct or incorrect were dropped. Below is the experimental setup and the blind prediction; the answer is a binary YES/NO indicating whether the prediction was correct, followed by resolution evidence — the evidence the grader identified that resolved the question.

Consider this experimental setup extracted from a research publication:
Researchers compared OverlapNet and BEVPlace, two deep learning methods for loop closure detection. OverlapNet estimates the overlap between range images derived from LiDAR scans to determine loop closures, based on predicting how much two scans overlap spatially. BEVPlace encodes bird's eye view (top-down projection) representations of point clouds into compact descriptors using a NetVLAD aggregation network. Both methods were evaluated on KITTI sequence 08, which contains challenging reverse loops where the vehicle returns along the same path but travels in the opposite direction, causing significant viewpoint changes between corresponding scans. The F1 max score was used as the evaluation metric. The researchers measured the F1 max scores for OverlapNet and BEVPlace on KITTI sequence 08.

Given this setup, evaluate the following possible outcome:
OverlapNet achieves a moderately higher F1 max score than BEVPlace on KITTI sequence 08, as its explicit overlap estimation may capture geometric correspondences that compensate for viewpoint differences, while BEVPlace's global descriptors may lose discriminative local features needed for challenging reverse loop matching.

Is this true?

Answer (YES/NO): NO